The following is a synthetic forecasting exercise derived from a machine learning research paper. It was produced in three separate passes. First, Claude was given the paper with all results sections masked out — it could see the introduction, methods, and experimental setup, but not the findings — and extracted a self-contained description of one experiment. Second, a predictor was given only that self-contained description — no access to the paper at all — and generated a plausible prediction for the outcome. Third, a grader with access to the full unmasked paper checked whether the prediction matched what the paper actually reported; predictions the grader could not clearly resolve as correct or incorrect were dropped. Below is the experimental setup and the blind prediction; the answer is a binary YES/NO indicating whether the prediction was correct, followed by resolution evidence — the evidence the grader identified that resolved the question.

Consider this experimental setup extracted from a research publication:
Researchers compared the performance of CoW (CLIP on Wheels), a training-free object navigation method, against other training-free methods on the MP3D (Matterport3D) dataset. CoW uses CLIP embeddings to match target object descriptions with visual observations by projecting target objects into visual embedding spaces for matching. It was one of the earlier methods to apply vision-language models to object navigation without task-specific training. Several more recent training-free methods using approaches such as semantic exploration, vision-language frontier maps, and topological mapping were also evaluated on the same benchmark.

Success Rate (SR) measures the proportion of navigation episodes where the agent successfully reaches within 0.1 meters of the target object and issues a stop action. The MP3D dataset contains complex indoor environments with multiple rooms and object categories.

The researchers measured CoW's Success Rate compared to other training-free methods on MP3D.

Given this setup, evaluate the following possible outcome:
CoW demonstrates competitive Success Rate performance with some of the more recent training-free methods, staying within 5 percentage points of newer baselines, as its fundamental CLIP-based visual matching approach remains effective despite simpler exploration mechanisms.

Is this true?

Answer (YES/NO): NO